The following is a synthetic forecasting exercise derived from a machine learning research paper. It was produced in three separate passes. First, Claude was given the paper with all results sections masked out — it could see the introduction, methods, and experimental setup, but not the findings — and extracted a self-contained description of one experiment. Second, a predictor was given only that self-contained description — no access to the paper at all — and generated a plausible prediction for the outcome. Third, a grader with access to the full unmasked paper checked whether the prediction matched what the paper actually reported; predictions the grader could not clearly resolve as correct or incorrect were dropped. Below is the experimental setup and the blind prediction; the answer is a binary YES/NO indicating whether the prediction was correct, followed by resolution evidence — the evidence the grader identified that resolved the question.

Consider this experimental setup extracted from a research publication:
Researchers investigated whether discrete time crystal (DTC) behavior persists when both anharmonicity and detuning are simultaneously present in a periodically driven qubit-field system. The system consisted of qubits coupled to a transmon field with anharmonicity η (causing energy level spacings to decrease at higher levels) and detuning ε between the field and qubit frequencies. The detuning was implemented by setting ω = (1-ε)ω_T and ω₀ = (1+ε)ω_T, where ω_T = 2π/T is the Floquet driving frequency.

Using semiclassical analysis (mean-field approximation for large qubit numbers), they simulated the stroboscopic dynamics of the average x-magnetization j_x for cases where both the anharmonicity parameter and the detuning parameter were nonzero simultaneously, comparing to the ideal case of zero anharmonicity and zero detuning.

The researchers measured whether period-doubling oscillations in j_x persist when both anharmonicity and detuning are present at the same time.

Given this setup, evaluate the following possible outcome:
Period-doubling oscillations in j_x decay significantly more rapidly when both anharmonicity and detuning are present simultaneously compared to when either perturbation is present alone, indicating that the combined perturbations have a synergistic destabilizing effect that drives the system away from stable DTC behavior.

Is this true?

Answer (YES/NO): NO